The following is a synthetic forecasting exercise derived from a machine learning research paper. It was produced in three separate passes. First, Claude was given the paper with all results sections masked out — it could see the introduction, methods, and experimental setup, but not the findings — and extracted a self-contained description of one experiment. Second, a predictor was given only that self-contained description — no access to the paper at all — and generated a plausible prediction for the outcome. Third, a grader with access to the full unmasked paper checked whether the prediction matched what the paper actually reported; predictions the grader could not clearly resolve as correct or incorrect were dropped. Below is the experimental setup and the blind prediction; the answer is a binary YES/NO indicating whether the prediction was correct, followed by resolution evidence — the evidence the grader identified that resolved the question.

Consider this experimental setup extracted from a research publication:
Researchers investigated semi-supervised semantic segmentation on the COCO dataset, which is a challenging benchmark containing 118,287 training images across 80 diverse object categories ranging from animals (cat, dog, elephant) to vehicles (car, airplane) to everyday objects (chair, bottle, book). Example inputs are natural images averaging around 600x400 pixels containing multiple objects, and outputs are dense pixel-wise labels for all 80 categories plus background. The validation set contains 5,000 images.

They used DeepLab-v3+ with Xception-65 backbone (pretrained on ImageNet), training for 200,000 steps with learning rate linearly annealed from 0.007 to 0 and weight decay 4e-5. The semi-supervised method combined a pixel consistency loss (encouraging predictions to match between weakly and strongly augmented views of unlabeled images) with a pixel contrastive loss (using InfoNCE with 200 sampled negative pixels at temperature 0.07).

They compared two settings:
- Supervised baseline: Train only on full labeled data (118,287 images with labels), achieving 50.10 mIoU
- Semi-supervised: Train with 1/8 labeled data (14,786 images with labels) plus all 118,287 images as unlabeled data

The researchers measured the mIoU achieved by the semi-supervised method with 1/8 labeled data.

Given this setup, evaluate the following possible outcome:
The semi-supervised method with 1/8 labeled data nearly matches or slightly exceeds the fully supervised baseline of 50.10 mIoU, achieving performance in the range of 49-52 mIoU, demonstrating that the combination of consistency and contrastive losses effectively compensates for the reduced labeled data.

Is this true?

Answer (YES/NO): YES